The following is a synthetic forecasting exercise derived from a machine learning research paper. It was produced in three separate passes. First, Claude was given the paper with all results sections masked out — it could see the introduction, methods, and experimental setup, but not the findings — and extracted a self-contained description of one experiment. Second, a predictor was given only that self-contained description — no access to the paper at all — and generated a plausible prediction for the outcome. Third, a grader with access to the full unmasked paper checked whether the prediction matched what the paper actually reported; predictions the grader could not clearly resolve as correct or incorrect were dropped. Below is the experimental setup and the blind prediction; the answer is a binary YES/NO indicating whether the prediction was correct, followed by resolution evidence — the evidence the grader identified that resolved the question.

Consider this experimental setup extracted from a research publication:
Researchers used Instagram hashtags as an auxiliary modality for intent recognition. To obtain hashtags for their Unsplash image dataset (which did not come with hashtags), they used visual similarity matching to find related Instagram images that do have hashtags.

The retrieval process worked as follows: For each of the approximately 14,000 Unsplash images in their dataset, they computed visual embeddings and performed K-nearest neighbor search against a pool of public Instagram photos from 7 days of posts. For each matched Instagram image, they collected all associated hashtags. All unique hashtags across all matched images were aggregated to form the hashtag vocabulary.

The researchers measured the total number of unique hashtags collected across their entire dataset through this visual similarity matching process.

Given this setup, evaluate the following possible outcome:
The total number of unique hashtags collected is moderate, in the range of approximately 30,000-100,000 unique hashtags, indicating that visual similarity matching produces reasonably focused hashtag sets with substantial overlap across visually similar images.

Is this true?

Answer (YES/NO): NO